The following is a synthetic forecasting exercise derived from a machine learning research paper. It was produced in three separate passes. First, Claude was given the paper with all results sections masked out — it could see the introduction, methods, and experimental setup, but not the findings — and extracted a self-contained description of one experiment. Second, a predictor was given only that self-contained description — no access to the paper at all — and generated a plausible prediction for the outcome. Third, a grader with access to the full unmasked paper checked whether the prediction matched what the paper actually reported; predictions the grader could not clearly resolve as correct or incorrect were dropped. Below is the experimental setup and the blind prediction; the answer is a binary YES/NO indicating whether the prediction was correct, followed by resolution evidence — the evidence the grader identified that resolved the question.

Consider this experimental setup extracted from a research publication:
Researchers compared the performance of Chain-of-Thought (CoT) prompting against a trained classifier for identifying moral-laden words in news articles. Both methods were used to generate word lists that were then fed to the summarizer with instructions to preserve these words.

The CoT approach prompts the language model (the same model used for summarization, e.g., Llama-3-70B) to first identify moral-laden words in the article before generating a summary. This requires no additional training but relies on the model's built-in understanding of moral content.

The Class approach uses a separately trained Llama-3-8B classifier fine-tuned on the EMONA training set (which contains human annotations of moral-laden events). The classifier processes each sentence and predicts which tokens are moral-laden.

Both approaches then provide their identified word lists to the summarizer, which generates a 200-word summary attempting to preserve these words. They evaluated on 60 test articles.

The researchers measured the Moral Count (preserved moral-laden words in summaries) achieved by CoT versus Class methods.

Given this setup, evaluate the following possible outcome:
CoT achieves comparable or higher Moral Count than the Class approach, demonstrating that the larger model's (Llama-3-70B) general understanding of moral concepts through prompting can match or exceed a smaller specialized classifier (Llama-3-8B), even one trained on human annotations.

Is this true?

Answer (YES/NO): NO